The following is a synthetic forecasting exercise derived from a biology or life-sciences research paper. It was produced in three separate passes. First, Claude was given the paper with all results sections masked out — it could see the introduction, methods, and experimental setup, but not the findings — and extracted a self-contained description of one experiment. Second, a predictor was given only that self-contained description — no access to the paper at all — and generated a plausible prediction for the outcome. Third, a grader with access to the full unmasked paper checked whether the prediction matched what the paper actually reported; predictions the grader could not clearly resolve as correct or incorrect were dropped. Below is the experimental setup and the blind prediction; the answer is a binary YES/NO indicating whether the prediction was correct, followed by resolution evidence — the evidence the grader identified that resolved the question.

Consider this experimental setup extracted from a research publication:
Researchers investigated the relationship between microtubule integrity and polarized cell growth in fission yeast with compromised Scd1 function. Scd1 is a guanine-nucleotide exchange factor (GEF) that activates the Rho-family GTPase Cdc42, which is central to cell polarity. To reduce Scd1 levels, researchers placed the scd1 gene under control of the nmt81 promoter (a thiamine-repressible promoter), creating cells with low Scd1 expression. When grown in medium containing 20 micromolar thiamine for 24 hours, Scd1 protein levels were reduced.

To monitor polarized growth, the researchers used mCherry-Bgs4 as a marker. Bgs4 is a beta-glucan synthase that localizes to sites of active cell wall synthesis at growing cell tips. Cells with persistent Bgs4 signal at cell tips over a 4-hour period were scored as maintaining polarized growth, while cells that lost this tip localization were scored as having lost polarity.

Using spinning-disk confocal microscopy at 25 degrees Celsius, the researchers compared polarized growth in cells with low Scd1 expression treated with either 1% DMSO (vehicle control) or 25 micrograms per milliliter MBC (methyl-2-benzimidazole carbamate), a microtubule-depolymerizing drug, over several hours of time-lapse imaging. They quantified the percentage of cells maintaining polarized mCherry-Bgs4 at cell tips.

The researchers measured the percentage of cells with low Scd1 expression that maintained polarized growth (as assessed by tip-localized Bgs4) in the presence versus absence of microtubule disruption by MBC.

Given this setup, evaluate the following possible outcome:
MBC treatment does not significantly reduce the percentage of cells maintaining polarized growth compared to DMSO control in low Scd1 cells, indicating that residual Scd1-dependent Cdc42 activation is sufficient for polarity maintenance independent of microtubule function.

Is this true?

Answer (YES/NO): NO